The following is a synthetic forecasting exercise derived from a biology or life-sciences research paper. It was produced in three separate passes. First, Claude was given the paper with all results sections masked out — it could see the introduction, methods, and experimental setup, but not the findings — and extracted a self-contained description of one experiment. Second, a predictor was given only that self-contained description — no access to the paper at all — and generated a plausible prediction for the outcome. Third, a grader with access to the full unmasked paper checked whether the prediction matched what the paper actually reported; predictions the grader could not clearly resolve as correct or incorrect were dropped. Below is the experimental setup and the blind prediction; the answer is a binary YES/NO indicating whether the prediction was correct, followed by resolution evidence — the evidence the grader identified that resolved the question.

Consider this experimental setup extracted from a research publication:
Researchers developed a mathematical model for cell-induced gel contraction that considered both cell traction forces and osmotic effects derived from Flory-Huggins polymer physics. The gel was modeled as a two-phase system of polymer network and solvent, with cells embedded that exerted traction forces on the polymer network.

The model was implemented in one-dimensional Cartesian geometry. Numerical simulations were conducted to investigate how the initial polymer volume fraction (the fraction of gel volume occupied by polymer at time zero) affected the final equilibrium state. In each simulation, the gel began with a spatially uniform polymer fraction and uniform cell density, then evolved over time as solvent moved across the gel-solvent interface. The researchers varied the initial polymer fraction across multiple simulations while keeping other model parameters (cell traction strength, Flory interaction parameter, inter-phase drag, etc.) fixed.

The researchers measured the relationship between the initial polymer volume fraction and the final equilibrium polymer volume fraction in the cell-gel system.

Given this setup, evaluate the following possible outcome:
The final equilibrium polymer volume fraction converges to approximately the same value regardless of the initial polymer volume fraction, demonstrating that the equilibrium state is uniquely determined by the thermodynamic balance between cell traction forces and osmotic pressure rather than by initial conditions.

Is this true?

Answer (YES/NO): NO